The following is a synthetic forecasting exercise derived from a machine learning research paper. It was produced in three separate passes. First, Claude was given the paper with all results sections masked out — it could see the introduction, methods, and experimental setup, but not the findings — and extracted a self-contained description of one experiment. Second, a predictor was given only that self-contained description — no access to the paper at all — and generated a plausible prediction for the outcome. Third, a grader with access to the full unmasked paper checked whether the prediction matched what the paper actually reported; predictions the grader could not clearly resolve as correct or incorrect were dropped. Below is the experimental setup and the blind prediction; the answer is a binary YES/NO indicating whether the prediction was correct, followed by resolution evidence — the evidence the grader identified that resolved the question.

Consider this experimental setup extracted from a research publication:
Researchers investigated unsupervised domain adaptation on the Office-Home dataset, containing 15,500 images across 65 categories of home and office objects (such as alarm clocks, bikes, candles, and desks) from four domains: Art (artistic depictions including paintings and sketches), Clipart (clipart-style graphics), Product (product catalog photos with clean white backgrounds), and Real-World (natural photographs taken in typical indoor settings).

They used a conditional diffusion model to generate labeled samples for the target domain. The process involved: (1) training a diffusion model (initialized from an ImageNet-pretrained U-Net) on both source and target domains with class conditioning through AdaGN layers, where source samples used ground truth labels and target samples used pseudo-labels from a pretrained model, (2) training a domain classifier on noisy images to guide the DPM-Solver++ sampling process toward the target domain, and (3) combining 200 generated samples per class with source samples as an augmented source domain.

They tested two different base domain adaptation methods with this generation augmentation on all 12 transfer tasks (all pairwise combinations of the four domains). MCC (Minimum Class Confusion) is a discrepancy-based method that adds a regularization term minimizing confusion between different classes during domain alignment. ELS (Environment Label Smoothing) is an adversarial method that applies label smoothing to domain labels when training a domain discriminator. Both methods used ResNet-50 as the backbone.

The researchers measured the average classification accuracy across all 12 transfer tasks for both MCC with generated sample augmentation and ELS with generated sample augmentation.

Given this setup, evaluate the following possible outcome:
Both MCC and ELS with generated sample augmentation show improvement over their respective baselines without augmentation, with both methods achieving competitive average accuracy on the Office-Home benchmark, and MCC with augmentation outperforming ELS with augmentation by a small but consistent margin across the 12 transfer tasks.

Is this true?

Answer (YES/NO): NO